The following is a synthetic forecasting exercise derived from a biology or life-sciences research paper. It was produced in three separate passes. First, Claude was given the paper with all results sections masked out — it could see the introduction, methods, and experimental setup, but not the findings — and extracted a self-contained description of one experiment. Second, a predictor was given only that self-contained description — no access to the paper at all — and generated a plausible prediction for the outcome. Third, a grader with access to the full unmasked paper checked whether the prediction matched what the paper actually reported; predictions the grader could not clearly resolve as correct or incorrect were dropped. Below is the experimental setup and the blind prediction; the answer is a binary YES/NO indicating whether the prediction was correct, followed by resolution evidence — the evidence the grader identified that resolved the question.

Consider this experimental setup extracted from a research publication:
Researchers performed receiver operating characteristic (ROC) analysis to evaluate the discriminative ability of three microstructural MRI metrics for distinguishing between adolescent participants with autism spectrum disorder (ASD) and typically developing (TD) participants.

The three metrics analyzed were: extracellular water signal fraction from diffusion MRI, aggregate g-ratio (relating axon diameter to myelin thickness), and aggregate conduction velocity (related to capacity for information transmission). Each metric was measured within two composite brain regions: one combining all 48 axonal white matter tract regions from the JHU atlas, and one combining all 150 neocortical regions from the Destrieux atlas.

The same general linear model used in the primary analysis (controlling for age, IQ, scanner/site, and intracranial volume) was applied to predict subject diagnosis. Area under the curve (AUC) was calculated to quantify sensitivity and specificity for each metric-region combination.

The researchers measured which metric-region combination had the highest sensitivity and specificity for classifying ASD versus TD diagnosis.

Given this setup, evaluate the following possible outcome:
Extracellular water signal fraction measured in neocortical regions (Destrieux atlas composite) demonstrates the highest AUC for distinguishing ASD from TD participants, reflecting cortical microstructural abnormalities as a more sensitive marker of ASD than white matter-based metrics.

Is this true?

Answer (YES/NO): NO